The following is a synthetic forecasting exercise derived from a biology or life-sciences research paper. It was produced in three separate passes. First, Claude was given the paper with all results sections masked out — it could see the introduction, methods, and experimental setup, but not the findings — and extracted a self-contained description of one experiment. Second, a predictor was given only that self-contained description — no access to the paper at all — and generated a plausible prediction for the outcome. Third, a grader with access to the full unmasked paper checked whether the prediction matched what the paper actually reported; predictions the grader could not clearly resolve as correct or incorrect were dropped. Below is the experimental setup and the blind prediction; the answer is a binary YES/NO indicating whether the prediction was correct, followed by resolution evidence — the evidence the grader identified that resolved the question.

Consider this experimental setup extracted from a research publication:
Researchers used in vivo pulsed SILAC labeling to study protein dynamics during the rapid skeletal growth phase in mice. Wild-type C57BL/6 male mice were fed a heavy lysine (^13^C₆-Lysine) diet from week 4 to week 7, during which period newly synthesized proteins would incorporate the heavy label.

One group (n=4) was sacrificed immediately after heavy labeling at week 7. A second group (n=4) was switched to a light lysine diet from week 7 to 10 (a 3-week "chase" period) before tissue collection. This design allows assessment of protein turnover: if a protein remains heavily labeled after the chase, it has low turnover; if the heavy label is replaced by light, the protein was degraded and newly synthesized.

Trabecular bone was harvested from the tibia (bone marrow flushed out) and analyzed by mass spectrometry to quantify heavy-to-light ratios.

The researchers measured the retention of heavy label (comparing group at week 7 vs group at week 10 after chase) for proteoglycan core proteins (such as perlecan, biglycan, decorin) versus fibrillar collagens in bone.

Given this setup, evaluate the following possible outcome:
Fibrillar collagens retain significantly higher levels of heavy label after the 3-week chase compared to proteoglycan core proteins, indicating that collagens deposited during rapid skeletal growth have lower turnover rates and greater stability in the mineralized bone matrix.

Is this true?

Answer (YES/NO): YES